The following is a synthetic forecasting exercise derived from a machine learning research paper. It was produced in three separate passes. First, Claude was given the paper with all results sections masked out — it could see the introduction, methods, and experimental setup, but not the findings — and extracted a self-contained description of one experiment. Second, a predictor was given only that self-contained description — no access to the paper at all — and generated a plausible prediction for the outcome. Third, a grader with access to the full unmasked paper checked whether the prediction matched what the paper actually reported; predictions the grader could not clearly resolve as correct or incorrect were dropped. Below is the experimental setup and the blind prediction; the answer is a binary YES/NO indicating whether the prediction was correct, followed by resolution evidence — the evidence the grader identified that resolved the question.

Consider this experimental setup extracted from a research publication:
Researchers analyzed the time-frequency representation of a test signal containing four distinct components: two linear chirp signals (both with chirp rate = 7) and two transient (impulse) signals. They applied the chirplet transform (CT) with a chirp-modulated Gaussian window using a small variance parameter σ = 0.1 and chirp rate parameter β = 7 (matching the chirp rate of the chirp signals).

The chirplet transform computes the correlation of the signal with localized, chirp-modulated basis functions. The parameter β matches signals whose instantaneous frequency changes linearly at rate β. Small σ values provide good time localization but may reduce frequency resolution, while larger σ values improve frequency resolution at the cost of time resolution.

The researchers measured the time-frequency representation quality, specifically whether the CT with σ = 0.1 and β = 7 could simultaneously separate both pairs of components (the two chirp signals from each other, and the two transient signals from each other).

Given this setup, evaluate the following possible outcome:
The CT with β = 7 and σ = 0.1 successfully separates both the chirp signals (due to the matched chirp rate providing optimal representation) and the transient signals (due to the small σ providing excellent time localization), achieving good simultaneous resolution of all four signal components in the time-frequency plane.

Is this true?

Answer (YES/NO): NO